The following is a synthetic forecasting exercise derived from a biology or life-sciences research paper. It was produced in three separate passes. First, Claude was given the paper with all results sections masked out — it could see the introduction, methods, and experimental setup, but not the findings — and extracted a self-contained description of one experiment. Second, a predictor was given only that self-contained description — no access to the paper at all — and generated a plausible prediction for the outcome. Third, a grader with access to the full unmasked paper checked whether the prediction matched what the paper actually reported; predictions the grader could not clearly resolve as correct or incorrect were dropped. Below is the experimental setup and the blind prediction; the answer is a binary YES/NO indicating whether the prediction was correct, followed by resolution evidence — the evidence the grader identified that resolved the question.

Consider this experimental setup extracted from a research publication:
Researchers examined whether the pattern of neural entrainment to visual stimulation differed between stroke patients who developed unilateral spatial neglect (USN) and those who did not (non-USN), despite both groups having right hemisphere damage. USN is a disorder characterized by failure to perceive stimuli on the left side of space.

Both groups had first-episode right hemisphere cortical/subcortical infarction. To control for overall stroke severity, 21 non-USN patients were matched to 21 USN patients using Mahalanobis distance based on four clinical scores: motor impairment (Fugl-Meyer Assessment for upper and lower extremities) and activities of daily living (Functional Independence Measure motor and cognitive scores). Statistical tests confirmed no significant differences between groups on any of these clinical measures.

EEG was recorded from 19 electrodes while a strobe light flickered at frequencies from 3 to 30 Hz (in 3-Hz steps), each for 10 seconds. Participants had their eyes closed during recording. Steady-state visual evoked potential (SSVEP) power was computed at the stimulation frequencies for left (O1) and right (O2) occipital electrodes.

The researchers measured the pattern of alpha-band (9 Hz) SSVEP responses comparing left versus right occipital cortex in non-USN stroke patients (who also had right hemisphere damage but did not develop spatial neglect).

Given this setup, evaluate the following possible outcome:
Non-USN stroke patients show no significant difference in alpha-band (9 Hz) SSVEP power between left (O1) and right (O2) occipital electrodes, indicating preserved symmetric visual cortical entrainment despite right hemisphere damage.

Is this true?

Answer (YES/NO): YES